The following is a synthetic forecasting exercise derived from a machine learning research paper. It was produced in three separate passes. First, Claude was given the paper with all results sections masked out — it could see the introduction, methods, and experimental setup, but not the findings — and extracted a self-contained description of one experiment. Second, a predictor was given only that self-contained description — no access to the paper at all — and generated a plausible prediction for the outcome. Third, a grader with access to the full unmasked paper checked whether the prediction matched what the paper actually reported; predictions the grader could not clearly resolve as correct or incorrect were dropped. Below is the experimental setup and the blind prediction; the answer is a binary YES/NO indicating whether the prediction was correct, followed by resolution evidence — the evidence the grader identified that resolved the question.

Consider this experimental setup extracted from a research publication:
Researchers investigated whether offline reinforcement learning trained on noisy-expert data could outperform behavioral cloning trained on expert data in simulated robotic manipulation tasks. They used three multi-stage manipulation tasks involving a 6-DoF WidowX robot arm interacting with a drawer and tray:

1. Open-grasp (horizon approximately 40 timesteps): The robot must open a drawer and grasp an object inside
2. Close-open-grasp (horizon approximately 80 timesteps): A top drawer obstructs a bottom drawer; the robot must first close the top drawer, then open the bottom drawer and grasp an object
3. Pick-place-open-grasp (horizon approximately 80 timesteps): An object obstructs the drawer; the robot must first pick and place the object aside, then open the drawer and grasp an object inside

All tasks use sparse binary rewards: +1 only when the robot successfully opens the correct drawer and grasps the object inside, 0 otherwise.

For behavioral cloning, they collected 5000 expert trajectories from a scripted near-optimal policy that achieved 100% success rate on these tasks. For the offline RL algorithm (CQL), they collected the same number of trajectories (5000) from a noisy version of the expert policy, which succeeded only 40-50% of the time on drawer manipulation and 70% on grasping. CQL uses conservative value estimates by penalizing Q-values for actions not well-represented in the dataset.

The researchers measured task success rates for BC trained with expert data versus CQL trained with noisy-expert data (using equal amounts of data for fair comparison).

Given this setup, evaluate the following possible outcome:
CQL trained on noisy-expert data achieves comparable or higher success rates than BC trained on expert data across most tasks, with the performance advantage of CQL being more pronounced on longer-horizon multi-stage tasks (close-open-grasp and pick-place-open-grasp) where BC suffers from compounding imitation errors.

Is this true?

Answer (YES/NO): YES